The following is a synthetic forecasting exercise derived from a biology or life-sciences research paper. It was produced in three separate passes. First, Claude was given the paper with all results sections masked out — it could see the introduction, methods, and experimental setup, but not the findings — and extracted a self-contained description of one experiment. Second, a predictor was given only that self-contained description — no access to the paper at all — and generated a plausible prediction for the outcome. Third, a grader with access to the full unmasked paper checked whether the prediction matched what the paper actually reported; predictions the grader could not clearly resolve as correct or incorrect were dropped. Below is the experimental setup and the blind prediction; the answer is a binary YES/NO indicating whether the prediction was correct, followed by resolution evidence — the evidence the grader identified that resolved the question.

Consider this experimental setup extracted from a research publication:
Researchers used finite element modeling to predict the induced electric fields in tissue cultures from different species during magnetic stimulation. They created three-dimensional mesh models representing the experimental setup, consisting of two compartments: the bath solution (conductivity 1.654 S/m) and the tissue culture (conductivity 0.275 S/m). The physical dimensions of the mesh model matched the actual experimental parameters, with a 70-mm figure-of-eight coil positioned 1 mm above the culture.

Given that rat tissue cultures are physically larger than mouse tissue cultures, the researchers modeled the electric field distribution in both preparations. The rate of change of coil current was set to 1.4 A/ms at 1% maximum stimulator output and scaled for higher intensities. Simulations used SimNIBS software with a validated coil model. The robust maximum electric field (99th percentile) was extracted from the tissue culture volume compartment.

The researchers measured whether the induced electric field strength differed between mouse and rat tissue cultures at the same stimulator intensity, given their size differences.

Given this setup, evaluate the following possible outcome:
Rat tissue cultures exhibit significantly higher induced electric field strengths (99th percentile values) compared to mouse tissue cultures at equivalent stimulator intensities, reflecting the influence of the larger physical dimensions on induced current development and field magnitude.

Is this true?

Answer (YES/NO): NO